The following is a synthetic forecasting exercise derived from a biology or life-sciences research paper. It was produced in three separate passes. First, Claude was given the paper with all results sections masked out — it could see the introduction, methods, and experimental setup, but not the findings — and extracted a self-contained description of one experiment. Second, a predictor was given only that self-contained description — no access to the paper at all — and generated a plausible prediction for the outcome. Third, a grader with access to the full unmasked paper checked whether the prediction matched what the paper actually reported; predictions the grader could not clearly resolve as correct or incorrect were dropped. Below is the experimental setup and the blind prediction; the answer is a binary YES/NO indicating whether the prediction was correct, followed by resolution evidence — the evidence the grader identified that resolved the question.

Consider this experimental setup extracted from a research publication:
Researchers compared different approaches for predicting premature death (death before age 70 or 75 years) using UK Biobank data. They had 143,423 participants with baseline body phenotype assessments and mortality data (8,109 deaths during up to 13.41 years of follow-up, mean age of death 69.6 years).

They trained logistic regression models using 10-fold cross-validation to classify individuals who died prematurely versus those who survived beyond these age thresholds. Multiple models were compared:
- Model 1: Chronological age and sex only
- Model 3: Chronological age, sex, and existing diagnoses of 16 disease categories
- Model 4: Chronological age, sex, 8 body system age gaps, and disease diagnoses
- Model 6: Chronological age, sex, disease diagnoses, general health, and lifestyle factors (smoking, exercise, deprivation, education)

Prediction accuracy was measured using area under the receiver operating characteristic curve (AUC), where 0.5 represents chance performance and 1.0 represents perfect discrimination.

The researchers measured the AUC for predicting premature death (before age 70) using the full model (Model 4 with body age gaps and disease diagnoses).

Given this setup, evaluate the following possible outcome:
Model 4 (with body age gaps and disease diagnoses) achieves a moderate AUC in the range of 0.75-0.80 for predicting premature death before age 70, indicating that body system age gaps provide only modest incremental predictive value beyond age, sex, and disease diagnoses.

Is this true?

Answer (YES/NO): NO